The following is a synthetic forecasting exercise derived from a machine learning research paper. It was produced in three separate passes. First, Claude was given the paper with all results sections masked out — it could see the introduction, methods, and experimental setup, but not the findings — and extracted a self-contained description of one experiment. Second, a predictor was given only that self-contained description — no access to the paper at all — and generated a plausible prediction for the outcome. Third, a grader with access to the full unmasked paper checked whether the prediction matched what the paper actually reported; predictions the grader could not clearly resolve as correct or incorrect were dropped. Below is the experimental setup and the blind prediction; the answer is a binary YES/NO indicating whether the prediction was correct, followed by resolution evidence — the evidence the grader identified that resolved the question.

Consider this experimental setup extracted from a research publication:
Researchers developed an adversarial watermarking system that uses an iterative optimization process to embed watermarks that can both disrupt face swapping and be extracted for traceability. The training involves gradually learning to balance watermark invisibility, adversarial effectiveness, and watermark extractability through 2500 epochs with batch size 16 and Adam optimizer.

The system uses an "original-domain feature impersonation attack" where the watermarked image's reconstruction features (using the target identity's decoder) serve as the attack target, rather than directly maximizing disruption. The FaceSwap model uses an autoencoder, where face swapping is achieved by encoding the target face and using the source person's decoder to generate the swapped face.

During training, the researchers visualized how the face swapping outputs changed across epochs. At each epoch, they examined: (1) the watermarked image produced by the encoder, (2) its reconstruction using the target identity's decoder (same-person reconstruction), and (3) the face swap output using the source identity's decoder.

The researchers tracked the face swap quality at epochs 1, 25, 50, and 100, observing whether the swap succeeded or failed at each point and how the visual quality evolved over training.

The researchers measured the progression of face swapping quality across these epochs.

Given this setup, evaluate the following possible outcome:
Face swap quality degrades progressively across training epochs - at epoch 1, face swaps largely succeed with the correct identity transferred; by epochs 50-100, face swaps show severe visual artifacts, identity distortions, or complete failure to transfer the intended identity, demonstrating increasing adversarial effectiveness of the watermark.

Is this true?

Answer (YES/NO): NO